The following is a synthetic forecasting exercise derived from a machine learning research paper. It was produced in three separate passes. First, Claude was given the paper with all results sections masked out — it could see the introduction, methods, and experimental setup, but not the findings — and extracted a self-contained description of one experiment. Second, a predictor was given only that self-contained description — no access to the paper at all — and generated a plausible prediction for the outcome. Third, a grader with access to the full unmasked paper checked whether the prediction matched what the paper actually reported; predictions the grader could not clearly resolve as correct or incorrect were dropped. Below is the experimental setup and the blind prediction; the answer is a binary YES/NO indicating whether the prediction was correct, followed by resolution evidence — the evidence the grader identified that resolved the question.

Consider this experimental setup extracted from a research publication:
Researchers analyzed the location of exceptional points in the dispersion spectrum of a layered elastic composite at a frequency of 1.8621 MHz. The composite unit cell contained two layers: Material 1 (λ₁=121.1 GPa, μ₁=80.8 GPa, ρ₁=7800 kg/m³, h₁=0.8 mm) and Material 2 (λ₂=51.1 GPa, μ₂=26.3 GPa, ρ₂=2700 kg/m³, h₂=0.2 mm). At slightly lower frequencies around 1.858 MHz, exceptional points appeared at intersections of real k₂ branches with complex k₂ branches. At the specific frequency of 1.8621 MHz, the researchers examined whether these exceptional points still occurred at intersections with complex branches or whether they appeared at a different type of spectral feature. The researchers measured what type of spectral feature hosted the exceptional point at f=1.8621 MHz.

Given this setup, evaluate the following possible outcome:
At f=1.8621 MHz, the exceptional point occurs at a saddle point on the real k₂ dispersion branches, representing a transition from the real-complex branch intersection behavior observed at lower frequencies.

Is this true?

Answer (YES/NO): NO